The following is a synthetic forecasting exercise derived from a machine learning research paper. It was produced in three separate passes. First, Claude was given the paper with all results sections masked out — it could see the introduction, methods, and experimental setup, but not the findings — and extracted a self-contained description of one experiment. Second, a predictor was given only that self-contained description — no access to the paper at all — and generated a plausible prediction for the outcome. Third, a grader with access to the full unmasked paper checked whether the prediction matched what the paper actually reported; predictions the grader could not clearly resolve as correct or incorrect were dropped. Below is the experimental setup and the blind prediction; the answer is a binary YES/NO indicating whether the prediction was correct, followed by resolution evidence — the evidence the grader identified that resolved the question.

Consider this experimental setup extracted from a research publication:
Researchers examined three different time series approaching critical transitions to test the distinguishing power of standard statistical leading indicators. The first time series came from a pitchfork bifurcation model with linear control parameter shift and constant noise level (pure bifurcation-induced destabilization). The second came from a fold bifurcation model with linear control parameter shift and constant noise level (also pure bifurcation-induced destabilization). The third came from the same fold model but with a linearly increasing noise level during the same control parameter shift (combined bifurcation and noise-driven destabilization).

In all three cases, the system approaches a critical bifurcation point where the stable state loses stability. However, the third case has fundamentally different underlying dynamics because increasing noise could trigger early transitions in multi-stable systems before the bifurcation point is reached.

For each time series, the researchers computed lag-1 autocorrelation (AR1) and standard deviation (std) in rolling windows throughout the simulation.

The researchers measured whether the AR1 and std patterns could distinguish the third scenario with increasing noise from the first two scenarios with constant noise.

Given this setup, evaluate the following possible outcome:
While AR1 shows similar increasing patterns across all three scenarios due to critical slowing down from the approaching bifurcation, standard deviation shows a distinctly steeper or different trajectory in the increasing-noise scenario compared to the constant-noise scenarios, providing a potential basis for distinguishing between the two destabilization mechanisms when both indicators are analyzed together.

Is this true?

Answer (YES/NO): NO